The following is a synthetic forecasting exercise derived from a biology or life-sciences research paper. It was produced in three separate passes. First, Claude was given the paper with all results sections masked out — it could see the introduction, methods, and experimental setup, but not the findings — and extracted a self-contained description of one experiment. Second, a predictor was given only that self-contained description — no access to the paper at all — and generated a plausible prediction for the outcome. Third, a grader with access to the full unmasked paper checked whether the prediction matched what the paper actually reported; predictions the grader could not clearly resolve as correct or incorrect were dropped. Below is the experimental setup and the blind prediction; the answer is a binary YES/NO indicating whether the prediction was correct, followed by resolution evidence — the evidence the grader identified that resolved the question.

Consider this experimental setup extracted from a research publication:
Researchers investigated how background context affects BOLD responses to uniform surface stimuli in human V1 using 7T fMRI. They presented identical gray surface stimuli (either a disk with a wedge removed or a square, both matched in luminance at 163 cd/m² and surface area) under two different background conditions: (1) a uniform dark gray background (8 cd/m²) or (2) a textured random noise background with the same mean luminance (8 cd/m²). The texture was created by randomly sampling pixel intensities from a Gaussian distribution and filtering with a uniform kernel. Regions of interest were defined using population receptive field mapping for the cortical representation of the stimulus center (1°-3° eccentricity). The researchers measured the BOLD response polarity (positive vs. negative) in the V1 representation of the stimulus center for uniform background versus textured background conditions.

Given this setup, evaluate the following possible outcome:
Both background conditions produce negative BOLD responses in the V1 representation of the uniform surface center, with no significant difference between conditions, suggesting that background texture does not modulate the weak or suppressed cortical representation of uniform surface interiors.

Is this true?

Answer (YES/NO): NO